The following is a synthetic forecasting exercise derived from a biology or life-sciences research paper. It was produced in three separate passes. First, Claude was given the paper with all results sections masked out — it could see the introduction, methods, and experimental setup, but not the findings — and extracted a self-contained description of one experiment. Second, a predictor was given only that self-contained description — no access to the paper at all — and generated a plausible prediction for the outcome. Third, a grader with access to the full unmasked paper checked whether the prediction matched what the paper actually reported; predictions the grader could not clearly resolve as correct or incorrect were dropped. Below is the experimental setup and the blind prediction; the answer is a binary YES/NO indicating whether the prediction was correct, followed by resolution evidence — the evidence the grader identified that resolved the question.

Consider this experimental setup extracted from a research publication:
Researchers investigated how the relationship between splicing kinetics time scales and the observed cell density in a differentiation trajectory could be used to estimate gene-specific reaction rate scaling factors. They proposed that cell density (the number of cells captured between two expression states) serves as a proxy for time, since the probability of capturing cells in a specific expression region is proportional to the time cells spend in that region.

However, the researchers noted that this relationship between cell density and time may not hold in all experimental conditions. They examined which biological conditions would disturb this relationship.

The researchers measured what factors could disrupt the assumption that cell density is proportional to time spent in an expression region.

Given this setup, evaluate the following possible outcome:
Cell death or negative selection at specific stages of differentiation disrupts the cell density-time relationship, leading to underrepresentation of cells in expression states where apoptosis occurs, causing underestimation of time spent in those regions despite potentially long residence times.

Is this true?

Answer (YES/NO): YES